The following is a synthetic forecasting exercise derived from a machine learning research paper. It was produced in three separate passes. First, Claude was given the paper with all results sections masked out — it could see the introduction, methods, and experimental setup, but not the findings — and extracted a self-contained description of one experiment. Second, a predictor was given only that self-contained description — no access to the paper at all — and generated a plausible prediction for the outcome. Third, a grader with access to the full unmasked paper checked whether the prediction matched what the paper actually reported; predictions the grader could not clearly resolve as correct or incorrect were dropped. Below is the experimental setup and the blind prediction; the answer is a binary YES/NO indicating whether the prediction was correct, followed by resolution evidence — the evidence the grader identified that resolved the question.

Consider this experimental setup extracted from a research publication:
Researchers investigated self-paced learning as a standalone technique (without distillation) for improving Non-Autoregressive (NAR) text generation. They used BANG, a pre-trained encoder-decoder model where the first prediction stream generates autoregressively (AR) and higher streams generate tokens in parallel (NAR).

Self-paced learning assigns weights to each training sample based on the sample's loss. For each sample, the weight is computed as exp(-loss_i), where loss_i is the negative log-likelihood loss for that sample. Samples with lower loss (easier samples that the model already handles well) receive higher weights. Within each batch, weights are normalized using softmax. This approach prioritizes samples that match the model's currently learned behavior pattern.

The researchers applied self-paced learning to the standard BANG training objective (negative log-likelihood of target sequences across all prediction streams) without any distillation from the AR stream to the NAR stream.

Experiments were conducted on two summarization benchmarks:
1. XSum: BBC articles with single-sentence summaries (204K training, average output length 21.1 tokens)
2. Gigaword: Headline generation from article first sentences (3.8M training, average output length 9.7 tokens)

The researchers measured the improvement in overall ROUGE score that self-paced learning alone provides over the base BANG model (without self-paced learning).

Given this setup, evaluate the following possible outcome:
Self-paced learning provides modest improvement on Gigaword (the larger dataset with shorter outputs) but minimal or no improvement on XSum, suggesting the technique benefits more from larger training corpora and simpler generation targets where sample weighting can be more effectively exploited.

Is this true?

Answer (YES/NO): NO